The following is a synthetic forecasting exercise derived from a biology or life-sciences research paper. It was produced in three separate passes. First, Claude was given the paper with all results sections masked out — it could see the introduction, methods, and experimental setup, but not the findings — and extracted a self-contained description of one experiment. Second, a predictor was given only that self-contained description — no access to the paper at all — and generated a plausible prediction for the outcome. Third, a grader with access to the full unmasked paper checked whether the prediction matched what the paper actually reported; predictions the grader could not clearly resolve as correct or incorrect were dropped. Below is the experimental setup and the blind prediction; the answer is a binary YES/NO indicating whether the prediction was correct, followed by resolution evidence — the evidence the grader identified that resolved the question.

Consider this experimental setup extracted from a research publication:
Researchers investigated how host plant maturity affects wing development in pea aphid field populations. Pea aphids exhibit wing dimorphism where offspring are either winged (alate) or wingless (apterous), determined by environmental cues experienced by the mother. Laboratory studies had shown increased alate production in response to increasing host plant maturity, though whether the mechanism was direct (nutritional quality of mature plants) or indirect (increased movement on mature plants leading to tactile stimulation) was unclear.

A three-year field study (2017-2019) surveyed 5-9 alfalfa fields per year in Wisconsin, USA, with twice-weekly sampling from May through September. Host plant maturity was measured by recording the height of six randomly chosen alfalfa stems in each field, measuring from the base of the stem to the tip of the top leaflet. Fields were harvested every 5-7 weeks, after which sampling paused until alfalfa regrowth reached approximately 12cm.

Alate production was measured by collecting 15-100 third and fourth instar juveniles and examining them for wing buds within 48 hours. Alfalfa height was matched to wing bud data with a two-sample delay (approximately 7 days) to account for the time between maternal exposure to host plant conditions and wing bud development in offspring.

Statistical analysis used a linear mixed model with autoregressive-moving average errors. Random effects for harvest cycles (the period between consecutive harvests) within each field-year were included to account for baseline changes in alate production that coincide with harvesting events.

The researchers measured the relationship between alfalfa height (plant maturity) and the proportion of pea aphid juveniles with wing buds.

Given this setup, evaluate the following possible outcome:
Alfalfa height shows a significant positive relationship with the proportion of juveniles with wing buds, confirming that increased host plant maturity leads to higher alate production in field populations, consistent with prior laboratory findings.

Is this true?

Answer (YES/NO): YES